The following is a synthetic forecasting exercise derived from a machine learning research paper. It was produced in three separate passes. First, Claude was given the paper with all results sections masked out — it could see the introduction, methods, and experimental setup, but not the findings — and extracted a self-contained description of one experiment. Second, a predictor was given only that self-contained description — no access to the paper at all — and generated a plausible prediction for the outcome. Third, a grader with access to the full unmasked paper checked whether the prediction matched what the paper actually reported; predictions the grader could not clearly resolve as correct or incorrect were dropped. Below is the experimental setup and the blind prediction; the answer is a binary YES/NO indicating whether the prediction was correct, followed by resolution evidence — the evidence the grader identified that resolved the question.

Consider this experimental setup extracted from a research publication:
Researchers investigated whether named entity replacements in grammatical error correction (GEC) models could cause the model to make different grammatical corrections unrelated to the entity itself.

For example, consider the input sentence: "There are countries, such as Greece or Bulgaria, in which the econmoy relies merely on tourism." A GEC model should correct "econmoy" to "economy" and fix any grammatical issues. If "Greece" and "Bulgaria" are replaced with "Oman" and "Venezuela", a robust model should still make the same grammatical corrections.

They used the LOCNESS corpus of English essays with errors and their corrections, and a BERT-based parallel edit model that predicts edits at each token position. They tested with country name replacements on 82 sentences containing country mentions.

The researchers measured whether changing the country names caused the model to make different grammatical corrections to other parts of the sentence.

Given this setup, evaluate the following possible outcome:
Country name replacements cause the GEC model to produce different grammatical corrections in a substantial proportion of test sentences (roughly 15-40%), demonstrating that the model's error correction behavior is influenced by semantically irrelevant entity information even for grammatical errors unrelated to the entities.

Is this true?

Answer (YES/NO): YES